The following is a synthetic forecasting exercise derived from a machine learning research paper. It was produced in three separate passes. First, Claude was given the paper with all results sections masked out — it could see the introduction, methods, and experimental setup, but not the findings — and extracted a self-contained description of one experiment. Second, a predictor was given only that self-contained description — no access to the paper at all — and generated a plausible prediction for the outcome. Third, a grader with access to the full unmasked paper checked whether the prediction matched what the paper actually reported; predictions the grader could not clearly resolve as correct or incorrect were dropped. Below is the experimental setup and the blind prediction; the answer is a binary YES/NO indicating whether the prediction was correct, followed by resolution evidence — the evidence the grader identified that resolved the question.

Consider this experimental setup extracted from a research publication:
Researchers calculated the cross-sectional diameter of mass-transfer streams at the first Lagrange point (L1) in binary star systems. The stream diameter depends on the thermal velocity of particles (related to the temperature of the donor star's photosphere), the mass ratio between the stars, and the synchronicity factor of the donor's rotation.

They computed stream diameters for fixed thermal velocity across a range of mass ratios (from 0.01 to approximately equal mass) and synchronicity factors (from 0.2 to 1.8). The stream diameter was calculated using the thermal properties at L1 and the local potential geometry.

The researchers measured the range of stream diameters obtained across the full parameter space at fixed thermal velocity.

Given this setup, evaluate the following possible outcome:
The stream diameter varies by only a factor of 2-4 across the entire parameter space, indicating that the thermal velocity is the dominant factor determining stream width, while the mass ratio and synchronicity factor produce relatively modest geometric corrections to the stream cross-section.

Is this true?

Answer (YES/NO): YES